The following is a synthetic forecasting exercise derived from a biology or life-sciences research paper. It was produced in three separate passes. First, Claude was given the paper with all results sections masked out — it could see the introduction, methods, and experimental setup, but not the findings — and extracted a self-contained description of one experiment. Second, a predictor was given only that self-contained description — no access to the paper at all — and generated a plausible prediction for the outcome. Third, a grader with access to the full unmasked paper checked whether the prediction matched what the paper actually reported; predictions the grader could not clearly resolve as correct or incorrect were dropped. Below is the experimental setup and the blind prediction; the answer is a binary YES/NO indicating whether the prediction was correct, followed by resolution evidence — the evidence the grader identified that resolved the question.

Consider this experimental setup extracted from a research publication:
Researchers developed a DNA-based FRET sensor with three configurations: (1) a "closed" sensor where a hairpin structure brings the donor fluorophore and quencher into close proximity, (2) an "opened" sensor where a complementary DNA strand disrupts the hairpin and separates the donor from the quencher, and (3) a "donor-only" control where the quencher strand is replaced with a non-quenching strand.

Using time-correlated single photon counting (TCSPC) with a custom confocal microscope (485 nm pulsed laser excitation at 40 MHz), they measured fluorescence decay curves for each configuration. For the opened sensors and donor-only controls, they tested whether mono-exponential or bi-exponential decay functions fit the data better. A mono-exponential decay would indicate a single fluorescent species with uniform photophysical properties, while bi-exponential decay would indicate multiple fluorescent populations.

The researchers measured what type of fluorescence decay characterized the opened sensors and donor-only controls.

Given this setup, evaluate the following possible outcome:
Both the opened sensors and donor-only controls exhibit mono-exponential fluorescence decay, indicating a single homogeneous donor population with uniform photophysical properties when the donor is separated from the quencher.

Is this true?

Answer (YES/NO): YES